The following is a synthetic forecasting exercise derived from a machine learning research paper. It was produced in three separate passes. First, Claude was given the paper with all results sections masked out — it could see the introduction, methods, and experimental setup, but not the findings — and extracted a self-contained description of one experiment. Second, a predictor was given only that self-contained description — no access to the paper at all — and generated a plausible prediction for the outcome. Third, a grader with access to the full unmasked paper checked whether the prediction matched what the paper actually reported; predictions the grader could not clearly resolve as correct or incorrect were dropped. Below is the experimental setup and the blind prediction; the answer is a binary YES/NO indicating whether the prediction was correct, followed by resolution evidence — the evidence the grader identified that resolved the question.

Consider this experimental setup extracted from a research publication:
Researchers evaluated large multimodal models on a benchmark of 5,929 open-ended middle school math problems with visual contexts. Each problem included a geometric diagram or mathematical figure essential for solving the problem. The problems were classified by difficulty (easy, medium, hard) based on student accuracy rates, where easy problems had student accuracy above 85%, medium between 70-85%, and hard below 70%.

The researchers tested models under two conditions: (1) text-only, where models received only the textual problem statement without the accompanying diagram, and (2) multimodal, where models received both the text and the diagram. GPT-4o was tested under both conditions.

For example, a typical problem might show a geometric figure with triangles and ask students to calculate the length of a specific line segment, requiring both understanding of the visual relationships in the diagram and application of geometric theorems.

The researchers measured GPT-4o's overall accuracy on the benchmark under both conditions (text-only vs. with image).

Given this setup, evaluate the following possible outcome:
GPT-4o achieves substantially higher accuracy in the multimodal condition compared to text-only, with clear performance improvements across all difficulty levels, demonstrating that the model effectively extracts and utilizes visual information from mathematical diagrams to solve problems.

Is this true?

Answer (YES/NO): NO